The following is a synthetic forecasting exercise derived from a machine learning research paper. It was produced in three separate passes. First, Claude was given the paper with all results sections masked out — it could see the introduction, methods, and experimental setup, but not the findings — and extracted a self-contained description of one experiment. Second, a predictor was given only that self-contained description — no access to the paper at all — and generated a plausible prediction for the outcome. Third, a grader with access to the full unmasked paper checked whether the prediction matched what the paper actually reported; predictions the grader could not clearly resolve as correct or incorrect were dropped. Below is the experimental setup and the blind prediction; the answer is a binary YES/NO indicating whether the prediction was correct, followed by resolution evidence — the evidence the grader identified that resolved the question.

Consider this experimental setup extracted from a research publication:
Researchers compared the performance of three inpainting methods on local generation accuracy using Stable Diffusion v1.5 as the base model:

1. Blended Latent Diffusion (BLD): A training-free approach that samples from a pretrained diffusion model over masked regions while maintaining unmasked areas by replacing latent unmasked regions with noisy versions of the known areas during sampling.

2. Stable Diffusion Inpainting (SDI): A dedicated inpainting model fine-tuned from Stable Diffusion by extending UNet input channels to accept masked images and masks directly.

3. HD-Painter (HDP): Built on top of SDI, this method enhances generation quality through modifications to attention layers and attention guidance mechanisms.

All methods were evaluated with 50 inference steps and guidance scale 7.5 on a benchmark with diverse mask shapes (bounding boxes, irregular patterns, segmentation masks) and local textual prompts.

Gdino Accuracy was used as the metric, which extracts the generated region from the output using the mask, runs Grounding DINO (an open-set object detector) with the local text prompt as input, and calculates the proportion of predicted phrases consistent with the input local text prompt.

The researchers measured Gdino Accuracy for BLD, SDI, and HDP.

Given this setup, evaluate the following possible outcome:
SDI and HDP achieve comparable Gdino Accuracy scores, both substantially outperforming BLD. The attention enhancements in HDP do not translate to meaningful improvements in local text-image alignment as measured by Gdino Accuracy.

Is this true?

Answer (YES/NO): NO